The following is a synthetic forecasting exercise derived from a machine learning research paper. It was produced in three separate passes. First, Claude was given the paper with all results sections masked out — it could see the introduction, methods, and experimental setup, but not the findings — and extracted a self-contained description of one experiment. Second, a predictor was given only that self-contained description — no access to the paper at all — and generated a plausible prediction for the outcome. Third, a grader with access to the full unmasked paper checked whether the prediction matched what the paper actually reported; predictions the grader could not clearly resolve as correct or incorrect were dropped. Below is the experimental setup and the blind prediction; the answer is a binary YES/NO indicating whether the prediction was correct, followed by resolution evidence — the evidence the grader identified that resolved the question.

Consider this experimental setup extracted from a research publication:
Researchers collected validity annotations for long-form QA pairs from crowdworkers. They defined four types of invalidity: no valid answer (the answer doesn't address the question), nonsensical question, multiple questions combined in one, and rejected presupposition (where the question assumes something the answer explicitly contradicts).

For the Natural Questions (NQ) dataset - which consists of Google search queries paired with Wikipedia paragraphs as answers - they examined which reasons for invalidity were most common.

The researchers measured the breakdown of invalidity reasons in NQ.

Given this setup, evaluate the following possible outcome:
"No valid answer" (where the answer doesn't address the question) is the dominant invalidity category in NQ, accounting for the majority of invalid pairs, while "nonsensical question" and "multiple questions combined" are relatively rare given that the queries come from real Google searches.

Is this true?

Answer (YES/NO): NO